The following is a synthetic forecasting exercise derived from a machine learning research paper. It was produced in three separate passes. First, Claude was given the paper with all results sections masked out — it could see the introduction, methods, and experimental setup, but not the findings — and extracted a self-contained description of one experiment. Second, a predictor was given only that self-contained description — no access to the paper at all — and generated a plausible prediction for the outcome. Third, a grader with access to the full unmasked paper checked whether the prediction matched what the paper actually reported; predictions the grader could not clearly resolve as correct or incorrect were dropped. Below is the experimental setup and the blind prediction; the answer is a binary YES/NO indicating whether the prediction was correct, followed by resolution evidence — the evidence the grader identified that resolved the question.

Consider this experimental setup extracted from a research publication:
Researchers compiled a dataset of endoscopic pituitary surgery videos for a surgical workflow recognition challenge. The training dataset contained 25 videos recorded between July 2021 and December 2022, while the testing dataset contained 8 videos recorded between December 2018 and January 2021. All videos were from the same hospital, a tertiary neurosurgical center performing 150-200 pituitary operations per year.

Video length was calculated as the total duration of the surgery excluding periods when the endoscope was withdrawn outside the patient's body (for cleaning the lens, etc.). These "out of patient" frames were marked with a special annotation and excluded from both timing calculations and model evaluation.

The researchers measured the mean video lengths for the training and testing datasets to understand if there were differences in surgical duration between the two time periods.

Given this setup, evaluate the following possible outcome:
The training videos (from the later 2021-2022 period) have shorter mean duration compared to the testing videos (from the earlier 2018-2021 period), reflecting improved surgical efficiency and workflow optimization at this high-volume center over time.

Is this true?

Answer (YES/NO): NO